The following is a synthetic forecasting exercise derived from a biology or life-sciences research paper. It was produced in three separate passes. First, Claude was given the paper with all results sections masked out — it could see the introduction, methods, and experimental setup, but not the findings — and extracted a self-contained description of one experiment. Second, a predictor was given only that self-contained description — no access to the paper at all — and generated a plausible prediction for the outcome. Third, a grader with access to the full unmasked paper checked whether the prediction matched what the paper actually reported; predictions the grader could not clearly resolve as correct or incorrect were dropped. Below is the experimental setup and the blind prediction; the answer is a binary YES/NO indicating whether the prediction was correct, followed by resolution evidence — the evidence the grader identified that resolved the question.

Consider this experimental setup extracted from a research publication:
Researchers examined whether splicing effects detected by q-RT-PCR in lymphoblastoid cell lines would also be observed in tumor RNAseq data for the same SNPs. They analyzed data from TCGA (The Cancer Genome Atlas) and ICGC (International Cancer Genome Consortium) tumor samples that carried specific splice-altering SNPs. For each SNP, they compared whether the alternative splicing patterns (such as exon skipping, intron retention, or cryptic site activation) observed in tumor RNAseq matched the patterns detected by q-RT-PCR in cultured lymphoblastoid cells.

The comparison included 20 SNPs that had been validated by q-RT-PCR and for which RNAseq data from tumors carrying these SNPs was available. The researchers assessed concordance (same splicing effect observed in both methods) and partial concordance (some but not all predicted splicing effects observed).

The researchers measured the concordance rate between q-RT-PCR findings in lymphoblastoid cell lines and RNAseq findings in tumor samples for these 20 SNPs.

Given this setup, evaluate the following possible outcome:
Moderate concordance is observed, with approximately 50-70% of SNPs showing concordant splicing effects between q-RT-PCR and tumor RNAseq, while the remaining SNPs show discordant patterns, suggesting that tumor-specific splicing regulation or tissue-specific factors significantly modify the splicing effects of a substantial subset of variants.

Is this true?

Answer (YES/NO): NO